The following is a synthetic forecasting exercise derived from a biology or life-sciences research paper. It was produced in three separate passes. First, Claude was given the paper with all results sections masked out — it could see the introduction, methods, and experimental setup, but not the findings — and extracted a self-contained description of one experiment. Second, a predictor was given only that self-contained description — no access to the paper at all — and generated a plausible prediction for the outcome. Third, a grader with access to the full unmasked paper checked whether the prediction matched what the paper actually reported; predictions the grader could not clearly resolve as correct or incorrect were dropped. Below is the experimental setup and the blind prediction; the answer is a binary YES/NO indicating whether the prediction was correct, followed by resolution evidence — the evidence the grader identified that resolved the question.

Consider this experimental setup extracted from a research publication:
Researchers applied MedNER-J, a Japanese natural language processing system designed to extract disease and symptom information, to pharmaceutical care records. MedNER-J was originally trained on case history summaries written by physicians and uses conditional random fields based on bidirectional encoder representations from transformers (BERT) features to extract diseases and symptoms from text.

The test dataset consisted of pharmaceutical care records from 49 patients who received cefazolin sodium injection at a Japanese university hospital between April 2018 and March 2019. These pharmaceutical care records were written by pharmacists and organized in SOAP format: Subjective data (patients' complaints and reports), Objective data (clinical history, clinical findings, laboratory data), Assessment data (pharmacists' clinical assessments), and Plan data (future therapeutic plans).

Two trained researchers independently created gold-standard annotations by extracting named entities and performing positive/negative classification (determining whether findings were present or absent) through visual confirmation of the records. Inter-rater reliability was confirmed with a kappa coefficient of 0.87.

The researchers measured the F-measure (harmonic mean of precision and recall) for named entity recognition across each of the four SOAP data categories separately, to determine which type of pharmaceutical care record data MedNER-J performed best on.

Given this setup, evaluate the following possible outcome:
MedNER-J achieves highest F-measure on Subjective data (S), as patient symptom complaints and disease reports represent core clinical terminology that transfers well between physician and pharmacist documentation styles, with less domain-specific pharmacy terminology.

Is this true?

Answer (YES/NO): NO